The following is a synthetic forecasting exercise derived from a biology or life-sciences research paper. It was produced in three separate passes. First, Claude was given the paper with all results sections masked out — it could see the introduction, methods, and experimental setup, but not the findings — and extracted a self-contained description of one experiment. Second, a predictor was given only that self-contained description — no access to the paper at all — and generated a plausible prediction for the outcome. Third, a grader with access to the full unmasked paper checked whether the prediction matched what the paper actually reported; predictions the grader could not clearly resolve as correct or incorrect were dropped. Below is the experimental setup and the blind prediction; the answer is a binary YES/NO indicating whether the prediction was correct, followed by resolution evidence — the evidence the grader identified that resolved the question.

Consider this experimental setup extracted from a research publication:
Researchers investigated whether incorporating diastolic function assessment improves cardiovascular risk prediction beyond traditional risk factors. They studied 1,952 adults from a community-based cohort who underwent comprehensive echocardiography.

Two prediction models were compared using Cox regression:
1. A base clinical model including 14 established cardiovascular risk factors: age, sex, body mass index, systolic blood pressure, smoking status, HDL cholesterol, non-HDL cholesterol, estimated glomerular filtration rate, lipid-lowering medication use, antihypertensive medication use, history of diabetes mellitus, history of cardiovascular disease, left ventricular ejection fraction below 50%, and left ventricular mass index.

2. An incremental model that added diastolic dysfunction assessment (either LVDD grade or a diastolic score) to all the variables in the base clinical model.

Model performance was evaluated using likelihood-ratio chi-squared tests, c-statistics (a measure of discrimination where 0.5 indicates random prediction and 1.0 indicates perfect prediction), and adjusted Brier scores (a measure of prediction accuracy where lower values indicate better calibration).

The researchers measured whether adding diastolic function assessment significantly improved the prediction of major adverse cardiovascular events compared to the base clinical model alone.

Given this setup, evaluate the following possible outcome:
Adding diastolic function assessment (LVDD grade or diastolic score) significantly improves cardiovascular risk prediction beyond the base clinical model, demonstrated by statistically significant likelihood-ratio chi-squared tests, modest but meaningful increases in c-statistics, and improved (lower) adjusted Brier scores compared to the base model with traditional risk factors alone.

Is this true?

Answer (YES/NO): NO